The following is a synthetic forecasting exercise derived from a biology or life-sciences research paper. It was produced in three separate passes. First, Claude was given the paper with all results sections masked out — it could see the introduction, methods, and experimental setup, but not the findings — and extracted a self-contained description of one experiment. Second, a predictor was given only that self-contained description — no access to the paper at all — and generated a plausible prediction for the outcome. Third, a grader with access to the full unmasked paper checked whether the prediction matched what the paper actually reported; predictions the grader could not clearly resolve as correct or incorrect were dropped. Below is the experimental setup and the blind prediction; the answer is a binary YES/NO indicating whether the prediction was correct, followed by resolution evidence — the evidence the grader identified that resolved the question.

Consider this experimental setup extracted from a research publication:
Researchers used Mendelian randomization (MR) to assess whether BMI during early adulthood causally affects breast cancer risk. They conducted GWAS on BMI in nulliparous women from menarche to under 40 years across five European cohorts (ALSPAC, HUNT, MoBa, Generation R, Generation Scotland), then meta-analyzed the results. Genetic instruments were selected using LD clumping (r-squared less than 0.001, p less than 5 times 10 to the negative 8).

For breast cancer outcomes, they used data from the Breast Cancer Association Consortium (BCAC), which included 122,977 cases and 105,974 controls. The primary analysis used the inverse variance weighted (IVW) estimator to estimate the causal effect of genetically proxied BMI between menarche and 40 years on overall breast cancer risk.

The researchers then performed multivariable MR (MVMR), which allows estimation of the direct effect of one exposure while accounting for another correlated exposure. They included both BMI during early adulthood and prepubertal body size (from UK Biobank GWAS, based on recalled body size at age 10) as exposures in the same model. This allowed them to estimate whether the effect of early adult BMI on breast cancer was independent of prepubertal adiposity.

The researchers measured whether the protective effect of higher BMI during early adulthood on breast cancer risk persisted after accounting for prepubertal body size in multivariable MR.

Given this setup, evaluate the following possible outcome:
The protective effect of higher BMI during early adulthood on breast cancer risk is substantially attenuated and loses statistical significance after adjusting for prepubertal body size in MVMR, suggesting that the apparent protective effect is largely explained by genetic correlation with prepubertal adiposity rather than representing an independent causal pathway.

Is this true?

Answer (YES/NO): NO